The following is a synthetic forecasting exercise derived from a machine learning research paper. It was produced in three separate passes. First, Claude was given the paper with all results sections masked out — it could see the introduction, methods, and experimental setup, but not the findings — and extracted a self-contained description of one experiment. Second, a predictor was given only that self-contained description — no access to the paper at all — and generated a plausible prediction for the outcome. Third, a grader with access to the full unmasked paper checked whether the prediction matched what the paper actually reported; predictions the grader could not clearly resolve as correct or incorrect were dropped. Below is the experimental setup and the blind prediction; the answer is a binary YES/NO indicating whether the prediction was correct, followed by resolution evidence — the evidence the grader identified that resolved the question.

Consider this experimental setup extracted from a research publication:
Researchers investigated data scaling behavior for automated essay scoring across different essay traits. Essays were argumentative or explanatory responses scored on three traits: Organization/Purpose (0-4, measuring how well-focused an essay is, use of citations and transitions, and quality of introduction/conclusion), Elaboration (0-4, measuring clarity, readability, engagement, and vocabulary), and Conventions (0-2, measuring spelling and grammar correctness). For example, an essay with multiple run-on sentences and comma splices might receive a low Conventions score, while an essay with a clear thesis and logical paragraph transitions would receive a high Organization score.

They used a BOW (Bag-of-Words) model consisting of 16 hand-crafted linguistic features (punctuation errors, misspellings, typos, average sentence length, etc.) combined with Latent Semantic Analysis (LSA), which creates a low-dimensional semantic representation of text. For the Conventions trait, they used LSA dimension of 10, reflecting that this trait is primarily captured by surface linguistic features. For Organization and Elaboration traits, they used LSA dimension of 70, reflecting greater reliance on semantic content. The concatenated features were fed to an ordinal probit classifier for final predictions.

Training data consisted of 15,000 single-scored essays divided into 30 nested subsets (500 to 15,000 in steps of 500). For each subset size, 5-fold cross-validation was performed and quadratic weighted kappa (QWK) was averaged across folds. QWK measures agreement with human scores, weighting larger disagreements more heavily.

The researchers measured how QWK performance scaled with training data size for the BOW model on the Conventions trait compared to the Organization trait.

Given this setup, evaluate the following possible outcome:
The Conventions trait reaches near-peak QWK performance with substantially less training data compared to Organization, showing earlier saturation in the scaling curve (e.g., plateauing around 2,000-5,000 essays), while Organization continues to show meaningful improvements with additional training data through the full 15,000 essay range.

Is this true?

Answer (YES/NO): NO